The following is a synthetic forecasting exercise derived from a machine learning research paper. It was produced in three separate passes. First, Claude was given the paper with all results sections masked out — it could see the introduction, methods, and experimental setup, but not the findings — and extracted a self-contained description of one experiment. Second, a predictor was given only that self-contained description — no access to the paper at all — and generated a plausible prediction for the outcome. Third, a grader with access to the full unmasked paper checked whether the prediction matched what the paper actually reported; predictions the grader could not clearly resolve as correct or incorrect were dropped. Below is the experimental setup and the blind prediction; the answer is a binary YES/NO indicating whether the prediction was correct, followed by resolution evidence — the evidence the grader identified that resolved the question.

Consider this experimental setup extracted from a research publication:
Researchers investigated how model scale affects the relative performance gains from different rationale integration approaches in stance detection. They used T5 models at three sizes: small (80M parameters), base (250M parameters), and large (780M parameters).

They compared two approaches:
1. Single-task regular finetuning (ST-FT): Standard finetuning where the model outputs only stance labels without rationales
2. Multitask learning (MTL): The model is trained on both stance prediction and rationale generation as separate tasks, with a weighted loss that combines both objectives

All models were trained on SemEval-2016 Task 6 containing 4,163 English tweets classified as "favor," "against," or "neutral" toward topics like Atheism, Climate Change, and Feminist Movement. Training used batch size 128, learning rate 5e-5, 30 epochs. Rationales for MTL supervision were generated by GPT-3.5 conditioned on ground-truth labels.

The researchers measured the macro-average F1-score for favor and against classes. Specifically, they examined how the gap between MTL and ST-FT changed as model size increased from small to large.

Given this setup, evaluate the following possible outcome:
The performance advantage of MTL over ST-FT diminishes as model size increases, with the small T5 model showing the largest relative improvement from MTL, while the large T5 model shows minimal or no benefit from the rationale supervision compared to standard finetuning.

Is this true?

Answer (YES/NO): NO